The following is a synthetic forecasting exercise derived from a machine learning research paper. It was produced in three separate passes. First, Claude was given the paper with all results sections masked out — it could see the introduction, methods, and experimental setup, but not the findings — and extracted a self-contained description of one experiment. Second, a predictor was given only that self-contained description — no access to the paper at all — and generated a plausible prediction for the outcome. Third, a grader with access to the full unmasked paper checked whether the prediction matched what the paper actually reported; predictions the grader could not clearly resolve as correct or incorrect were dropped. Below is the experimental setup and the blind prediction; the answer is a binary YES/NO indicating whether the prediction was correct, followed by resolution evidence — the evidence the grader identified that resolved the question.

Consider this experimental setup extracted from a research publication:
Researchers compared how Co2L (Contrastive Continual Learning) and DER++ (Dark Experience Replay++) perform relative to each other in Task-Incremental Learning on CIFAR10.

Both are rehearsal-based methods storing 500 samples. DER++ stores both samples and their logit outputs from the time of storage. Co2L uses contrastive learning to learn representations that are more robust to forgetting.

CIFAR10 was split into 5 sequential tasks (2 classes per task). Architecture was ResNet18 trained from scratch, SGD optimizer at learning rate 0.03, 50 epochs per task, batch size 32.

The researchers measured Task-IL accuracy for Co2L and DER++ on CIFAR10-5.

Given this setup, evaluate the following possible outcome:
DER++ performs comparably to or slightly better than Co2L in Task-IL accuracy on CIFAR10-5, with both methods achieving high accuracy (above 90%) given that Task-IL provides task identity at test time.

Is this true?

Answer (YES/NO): NO